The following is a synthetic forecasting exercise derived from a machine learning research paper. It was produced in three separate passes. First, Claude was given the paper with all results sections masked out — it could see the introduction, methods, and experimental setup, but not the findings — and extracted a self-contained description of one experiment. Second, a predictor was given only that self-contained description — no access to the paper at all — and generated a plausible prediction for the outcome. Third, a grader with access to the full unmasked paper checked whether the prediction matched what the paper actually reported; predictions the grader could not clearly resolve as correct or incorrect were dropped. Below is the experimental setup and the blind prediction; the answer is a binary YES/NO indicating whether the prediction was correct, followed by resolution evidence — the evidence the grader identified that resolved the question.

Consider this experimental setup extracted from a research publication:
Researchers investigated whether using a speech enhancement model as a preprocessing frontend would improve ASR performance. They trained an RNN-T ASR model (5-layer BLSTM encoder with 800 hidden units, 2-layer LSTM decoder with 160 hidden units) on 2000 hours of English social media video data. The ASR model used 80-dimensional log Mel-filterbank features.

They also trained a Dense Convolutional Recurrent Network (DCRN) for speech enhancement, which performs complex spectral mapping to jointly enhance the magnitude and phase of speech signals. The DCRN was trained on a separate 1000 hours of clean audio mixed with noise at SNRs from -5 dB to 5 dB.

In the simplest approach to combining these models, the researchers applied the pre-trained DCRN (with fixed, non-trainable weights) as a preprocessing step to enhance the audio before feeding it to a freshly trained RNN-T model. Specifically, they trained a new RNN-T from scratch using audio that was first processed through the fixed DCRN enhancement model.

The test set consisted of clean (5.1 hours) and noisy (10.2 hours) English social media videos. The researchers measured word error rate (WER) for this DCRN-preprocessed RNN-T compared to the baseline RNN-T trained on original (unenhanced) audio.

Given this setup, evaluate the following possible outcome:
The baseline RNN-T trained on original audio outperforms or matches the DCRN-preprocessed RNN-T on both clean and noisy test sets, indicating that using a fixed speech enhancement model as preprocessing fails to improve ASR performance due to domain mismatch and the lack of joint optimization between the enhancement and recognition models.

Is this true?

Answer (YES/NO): YES